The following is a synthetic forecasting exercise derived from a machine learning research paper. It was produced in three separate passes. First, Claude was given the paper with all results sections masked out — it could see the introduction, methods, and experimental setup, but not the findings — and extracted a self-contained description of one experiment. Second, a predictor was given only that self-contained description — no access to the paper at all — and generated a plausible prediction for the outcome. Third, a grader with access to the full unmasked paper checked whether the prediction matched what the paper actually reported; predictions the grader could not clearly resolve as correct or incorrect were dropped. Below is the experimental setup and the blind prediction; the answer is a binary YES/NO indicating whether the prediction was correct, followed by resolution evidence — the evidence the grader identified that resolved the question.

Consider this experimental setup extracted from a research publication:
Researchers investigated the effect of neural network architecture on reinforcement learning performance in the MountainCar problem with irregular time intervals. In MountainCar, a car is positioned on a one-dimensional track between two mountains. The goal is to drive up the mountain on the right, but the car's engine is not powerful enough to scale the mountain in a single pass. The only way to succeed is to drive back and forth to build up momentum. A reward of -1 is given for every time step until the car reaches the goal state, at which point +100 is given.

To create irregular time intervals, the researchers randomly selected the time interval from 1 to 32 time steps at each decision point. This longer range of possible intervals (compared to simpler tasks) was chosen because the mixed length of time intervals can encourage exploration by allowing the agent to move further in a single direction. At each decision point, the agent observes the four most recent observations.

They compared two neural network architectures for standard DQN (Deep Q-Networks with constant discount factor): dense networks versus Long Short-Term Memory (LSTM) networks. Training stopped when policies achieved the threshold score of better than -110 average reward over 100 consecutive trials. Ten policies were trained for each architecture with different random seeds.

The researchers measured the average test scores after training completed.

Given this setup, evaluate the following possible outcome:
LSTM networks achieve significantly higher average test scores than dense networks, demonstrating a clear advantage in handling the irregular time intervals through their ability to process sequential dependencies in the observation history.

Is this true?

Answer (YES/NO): NO